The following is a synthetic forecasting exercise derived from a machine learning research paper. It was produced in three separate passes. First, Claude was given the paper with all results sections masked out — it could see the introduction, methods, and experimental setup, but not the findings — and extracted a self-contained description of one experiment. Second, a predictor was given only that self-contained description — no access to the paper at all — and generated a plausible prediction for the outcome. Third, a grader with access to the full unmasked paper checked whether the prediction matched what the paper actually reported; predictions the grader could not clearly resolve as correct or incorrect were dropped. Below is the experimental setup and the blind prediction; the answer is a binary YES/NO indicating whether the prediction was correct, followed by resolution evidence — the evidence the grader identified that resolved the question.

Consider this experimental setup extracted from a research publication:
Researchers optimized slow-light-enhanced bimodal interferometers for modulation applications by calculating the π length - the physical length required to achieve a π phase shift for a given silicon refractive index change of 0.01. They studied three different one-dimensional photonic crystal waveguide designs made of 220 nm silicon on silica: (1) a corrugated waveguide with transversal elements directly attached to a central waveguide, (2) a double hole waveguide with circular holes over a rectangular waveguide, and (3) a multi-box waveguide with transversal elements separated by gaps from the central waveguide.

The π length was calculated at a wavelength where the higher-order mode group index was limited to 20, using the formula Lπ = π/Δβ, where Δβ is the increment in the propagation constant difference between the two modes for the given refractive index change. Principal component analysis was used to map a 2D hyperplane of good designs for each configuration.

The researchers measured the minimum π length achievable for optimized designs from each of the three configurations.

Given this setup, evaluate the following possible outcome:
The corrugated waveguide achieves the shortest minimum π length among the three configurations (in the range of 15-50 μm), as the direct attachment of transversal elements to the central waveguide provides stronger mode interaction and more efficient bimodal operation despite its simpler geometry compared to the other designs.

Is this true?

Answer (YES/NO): NO